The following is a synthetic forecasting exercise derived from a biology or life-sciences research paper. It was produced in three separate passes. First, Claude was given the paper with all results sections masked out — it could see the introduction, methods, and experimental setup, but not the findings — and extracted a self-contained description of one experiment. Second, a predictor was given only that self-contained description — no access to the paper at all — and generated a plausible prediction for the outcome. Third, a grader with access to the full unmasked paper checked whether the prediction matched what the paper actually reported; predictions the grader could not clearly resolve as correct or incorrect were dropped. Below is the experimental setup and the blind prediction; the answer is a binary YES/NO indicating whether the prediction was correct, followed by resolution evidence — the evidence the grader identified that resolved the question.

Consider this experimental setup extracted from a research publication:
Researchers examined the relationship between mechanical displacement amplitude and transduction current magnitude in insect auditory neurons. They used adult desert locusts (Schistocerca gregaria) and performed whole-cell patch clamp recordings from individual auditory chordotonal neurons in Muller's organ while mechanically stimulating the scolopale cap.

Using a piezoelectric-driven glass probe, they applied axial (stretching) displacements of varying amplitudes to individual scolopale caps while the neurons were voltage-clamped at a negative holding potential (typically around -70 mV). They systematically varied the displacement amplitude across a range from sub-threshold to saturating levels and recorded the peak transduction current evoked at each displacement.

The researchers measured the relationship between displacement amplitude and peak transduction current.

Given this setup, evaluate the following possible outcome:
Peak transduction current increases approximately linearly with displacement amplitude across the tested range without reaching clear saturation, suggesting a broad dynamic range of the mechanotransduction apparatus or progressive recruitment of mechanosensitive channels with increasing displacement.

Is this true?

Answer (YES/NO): NO